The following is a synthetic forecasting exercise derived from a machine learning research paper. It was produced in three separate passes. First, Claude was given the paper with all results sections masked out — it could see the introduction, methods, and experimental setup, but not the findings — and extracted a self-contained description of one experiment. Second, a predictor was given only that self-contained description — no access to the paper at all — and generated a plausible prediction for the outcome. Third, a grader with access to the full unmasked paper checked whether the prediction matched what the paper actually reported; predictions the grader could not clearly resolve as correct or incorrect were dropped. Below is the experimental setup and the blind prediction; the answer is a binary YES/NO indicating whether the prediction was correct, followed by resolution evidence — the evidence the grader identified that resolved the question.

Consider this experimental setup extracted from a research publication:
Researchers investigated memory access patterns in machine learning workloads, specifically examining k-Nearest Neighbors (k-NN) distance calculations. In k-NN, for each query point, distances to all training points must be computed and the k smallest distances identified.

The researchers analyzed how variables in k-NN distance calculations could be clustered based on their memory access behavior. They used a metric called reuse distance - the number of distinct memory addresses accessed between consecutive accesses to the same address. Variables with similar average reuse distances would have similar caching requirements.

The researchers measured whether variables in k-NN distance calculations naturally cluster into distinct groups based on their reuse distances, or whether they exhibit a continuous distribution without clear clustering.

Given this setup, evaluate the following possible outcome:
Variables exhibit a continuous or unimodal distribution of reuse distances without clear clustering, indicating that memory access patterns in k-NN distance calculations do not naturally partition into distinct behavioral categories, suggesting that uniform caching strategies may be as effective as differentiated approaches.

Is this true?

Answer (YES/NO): NO